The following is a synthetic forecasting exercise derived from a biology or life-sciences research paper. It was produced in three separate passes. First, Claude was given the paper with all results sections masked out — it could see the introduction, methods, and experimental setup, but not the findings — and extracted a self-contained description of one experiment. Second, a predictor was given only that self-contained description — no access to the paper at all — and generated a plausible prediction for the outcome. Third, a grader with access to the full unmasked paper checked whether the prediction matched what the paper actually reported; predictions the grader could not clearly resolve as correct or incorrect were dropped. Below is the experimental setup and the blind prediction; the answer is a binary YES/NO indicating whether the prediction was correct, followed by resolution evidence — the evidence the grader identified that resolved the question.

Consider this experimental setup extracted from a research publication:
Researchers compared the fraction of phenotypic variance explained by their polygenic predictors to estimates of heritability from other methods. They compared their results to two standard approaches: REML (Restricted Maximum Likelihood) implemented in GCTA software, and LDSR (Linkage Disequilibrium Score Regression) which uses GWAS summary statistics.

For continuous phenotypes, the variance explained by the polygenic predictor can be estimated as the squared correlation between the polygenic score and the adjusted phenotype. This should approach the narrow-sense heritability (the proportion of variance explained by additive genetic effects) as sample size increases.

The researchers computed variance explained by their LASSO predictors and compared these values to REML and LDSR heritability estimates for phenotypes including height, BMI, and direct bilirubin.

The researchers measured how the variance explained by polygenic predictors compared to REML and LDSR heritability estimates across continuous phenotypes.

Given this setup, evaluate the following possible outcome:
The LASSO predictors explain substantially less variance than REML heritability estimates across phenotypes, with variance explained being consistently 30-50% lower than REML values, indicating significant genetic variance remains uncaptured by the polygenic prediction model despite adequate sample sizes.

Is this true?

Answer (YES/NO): NO